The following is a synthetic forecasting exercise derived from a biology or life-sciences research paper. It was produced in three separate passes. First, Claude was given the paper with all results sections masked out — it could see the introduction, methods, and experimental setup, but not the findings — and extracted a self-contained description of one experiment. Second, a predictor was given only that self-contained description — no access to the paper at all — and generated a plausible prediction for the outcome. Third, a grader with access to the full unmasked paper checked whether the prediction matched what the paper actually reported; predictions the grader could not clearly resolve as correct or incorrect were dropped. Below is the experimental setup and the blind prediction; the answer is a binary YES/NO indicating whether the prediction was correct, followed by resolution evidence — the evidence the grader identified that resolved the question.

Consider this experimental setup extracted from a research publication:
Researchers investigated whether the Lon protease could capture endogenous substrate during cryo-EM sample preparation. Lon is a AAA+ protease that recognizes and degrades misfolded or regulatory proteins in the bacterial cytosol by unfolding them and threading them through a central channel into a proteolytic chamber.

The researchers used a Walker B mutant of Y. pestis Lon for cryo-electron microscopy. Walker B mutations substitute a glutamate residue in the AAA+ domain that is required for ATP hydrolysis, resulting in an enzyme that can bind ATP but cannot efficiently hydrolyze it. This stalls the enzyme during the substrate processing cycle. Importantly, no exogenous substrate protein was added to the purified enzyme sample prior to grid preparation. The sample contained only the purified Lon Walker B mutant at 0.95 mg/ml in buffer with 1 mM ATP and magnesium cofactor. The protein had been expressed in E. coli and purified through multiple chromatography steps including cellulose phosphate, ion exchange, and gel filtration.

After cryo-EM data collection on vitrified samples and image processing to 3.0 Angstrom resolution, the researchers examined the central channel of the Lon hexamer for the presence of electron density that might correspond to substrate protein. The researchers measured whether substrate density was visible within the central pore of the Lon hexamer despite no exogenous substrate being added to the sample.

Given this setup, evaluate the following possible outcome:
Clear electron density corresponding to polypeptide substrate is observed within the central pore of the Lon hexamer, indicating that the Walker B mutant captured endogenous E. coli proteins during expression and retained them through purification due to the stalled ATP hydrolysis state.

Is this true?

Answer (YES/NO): NO